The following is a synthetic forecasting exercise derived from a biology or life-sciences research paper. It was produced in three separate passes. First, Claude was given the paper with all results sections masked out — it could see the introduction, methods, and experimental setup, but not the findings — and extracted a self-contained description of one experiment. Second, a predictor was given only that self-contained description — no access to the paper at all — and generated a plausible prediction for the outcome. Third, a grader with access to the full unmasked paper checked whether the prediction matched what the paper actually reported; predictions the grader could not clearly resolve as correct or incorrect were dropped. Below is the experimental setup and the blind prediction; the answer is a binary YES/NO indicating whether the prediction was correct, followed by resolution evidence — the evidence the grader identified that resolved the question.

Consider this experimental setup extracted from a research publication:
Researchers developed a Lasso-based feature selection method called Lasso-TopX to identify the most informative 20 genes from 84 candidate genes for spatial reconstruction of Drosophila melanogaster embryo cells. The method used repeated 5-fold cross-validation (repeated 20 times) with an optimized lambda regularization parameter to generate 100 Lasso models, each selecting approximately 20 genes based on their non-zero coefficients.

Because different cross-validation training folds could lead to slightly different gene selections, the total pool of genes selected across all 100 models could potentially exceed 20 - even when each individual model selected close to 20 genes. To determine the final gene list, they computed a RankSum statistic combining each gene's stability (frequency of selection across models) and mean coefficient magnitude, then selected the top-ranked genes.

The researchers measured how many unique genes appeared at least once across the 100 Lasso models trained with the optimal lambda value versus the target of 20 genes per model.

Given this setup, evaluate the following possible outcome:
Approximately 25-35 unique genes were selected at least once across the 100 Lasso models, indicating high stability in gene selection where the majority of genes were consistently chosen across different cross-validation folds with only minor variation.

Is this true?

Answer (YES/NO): NO